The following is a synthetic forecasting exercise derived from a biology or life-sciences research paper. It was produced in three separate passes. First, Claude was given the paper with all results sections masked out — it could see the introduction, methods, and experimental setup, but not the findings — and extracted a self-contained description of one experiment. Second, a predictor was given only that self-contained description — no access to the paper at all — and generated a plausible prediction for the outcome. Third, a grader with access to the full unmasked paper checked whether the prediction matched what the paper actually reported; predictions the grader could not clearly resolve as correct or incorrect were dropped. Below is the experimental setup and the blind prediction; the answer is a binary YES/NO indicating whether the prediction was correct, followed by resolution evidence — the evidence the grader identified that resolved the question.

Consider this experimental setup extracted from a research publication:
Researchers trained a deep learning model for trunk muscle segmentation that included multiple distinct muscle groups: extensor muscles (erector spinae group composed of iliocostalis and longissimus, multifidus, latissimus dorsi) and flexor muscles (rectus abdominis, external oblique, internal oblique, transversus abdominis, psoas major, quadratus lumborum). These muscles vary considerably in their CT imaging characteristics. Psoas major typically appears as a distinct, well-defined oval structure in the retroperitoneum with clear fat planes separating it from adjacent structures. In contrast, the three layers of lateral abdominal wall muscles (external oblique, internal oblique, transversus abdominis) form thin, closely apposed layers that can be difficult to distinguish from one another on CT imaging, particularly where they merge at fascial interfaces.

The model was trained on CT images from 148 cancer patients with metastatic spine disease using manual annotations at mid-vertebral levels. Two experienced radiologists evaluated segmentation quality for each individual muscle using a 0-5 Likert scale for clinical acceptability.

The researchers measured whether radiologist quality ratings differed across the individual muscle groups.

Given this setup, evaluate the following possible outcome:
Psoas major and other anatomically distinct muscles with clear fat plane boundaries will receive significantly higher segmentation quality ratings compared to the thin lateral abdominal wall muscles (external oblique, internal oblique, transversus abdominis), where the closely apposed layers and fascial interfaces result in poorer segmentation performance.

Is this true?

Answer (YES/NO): NO